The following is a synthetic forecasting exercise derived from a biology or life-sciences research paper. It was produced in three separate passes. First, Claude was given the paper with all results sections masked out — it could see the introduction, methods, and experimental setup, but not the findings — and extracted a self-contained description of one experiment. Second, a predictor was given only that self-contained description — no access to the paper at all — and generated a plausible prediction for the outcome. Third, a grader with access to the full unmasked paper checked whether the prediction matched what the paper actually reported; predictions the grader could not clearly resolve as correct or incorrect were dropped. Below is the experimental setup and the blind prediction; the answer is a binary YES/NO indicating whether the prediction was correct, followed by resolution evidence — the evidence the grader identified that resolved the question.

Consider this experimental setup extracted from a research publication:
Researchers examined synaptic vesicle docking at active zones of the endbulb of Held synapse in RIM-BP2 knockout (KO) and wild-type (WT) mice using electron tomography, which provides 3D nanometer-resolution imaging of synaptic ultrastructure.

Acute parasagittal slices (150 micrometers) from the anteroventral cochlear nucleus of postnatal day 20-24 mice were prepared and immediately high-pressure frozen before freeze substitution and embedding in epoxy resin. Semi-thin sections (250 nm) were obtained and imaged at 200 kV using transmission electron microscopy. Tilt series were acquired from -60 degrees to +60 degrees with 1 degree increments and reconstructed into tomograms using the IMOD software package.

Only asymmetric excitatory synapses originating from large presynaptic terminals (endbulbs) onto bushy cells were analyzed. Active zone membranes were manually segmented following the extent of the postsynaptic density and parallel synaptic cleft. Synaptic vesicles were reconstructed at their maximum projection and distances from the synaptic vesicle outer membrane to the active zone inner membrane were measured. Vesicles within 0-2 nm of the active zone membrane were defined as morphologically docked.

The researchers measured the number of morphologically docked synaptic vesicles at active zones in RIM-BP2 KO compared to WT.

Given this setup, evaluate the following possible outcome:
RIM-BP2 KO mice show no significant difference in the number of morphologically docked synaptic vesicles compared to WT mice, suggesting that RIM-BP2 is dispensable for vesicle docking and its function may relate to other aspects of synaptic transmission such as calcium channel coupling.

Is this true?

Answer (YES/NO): NO